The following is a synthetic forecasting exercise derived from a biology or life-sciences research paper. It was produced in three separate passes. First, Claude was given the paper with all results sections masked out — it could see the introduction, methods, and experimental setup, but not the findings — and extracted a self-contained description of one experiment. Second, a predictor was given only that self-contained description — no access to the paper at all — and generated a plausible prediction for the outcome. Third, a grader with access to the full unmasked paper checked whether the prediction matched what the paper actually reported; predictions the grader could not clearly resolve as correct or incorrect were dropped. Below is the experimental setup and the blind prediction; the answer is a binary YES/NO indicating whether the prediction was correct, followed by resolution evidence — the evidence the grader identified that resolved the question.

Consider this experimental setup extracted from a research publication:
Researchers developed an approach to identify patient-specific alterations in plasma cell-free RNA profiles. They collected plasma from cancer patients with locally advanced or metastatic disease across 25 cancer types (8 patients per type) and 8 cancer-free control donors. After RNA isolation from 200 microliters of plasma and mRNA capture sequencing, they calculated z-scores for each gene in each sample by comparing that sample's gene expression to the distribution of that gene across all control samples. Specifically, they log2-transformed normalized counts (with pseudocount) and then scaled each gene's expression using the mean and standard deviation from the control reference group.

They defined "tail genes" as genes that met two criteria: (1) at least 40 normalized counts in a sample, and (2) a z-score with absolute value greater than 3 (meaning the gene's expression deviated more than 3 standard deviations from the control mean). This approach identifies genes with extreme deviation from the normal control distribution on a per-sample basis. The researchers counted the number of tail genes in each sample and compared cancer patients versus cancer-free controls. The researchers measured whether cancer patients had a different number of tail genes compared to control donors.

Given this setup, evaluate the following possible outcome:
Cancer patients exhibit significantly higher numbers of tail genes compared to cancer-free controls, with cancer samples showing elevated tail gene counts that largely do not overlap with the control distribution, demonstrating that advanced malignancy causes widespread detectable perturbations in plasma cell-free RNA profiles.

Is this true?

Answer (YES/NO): NO